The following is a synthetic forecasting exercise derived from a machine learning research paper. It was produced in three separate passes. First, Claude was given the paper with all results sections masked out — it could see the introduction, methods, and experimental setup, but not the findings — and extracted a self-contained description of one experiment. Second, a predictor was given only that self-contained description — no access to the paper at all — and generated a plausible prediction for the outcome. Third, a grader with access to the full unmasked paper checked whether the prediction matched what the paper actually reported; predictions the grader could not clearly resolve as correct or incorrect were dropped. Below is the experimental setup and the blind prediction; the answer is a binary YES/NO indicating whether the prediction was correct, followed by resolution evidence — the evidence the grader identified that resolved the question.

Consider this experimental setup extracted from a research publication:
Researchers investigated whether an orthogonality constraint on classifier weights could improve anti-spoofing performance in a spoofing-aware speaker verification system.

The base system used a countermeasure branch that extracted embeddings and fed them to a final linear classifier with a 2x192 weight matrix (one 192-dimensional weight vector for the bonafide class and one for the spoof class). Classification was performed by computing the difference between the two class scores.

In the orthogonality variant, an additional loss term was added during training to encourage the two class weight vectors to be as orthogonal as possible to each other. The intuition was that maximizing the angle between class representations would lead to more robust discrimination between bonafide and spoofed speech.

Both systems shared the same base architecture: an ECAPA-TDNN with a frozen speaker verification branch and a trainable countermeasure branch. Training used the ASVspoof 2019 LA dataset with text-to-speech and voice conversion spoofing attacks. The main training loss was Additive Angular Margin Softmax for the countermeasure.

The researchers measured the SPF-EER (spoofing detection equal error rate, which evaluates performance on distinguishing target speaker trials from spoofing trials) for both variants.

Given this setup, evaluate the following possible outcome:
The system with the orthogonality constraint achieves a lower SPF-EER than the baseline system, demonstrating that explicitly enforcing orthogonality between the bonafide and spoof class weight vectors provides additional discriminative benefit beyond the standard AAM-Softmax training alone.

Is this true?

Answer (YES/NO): YES